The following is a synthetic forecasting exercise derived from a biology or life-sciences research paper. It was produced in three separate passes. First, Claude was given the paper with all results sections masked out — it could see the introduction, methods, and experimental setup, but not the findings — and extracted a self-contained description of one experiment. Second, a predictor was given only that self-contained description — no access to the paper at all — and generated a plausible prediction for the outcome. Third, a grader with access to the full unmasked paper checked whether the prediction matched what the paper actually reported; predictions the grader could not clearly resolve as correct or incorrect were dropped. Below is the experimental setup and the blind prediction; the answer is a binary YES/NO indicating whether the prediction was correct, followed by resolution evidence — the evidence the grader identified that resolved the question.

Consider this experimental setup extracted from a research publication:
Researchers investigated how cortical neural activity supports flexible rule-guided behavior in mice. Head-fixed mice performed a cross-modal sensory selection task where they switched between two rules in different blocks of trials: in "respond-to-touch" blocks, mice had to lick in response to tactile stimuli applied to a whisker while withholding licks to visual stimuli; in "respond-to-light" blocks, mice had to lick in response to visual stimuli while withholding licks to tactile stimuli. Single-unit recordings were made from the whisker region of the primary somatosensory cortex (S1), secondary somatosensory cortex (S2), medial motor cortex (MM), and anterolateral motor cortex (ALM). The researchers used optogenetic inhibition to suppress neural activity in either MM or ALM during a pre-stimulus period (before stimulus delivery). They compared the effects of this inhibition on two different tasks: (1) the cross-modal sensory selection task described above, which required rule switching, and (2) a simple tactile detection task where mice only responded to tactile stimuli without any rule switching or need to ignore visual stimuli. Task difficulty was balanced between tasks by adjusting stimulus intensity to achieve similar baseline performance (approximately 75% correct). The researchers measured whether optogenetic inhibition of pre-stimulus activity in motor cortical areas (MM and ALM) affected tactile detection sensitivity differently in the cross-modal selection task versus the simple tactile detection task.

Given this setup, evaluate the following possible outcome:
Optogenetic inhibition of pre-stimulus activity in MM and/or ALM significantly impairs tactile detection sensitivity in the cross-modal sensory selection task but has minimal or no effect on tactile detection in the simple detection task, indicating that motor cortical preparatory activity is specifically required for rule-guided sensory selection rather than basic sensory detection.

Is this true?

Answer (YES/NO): YES